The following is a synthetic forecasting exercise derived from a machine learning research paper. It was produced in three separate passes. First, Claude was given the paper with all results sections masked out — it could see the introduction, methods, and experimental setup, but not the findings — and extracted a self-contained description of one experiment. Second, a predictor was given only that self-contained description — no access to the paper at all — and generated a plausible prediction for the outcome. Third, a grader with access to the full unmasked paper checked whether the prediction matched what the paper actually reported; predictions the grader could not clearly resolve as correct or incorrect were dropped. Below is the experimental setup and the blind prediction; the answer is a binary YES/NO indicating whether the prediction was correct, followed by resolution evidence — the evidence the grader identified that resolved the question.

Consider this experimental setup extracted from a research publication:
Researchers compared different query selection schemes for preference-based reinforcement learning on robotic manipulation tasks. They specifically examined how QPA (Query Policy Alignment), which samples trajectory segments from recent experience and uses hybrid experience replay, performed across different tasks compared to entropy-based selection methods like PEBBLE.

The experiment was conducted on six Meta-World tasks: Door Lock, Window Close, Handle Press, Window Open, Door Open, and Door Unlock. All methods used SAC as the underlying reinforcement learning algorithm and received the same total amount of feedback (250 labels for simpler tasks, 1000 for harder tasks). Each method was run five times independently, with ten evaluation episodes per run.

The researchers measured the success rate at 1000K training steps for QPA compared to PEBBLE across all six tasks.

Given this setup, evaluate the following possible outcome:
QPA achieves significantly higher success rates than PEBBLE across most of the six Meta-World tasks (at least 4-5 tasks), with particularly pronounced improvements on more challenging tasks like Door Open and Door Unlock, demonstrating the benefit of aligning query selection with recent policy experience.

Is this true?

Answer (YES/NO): NO